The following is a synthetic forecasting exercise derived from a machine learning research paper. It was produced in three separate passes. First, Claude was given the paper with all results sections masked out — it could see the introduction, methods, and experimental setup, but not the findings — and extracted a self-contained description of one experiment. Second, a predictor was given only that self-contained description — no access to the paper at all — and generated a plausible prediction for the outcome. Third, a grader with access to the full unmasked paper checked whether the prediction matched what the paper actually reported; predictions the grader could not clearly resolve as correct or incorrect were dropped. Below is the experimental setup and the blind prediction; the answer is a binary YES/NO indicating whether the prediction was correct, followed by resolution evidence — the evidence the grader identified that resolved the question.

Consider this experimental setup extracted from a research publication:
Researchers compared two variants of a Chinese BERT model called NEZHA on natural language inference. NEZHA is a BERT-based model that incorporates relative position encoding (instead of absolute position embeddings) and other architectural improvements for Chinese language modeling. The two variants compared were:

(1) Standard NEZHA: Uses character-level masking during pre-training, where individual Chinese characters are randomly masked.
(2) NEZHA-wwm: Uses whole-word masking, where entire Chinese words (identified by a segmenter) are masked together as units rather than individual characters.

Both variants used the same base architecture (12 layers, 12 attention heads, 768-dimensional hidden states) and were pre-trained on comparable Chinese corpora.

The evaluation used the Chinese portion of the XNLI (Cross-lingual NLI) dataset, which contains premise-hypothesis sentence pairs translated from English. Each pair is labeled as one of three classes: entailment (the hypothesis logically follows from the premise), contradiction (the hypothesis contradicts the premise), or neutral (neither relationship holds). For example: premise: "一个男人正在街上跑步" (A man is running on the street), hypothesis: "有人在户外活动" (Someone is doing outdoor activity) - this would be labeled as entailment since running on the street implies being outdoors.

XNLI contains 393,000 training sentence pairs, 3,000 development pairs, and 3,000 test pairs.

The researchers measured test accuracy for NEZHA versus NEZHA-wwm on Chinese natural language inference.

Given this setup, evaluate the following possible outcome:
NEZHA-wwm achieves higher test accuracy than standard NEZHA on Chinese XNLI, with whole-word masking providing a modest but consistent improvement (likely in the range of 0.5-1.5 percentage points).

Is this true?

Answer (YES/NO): NO